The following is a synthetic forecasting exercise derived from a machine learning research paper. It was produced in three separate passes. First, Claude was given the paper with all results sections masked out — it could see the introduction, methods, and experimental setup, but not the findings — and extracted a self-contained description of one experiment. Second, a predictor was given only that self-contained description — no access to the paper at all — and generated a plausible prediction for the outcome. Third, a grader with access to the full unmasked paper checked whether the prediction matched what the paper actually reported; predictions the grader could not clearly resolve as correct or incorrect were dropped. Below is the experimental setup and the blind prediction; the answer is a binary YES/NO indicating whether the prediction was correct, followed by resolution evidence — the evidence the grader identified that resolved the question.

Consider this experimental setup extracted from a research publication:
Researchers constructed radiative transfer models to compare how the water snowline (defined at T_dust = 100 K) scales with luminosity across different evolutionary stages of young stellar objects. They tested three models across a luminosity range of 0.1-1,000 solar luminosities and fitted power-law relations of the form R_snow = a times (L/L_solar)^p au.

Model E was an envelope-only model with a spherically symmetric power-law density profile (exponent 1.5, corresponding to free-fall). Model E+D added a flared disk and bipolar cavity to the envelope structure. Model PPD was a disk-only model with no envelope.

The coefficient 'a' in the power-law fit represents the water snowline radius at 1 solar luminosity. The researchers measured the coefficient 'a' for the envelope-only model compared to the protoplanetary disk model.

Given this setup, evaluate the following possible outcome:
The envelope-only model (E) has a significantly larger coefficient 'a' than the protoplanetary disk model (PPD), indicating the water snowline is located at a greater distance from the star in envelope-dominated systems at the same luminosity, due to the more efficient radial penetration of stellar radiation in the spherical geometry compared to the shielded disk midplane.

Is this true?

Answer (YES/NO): YES